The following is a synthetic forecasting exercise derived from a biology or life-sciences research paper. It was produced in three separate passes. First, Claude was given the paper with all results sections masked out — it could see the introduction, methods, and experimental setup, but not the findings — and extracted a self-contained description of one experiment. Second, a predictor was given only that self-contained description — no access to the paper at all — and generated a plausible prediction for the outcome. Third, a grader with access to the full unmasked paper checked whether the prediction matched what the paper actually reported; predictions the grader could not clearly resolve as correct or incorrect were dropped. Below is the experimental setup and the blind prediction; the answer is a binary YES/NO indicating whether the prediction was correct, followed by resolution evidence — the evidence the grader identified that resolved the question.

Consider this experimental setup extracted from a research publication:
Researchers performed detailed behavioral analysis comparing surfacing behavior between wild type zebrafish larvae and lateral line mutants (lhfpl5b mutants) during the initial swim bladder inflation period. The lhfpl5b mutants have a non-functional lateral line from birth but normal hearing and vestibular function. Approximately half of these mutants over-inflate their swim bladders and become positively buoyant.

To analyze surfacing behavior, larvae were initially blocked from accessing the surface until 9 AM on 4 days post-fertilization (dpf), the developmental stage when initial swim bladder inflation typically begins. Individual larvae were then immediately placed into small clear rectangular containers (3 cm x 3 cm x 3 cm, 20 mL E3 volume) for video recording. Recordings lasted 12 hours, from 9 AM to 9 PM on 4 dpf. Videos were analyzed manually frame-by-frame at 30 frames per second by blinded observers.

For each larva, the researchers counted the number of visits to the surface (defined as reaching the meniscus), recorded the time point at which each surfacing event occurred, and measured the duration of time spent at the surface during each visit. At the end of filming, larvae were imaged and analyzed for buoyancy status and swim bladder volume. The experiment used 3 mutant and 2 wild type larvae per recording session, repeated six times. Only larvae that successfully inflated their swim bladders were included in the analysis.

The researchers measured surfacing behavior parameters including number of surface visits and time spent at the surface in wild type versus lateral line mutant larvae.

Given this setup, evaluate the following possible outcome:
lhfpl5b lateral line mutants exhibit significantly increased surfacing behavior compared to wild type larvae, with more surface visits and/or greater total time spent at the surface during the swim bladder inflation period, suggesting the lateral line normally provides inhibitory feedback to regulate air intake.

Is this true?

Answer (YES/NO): NO